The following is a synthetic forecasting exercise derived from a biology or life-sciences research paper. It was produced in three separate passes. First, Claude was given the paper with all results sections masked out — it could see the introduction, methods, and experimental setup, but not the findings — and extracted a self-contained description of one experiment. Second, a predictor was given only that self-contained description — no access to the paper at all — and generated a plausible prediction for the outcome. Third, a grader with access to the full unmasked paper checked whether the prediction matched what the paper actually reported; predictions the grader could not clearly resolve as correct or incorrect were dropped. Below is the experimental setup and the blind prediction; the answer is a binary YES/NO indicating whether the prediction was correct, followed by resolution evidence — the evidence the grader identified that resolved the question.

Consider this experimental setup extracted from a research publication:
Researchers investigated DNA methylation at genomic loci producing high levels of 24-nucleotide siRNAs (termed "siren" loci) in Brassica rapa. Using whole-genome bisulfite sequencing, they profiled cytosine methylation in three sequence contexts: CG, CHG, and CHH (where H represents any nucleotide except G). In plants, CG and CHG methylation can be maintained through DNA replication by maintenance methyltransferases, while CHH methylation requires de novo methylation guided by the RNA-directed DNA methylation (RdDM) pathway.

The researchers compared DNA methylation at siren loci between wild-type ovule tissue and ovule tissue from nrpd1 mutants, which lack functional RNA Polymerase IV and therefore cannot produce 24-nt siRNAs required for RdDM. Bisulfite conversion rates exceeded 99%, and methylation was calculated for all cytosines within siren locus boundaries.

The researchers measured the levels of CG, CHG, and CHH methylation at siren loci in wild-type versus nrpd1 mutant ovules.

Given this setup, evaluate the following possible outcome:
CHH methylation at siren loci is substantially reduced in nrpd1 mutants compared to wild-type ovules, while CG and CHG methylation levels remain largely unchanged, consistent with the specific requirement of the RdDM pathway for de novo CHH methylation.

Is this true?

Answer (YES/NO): YES